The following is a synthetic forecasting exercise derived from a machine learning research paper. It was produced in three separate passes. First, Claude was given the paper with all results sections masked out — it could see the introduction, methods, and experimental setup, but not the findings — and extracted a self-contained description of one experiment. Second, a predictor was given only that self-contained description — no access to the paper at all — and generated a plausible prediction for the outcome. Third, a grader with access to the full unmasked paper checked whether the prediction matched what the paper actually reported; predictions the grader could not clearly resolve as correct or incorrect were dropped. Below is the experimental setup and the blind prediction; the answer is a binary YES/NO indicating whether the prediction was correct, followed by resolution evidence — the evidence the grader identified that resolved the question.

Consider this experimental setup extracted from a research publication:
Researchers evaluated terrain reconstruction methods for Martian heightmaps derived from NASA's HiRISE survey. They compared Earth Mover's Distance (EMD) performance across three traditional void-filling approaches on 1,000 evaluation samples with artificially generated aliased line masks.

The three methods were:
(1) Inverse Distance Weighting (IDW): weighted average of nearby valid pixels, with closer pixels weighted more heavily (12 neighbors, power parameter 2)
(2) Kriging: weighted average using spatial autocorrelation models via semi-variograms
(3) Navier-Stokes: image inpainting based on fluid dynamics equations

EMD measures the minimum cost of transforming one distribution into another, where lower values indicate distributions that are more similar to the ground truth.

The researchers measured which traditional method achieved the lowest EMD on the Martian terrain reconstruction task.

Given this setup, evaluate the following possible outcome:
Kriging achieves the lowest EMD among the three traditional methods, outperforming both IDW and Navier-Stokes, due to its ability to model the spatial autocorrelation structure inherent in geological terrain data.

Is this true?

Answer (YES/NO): YES